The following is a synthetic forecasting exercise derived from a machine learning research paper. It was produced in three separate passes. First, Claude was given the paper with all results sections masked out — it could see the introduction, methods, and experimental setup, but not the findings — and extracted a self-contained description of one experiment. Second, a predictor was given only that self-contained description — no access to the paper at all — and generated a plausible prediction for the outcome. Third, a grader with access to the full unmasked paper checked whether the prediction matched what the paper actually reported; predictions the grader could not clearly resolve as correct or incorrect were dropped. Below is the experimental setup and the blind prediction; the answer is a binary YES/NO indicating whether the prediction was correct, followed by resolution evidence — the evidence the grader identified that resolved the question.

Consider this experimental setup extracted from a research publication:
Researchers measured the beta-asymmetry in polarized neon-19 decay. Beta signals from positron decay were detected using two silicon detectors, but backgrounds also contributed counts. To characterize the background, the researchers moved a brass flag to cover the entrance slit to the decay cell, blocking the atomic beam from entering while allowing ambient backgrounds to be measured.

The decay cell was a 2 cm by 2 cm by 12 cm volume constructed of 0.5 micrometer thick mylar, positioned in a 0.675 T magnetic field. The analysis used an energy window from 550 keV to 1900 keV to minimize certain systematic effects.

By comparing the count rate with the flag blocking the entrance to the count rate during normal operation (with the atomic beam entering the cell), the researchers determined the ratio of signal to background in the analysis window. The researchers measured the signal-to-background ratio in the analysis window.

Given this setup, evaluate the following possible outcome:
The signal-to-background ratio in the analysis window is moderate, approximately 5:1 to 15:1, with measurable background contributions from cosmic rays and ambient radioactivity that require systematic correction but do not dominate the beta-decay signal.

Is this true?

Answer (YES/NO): NO